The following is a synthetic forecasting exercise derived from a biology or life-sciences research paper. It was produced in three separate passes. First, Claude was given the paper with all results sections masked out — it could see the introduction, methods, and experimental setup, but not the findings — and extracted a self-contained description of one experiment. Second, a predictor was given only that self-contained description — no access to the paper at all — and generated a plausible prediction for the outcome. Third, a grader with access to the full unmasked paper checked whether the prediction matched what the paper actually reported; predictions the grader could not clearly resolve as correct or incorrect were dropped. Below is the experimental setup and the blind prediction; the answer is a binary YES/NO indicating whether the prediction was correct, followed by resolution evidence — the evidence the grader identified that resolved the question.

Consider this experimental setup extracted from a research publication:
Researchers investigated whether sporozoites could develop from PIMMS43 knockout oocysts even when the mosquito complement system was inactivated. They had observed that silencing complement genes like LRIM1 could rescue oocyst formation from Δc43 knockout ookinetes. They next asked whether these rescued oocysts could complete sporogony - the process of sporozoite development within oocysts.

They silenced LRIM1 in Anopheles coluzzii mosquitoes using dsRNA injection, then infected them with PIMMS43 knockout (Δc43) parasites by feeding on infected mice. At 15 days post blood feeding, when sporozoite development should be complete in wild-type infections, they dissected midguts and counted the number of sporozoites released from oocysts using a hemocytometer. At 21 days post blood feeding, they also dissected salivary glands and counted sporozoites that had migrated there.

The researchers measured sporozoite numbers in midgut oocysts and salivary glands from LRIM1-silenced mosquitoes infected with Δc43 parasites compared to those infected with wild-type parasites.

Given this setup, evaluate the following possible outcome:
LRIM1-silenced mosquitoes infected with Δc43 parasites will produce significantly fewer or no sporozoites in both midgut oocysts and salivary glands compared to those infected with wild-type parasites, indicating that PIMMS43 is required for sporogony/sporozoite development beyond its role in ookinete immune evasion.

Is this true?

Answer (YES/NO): YES